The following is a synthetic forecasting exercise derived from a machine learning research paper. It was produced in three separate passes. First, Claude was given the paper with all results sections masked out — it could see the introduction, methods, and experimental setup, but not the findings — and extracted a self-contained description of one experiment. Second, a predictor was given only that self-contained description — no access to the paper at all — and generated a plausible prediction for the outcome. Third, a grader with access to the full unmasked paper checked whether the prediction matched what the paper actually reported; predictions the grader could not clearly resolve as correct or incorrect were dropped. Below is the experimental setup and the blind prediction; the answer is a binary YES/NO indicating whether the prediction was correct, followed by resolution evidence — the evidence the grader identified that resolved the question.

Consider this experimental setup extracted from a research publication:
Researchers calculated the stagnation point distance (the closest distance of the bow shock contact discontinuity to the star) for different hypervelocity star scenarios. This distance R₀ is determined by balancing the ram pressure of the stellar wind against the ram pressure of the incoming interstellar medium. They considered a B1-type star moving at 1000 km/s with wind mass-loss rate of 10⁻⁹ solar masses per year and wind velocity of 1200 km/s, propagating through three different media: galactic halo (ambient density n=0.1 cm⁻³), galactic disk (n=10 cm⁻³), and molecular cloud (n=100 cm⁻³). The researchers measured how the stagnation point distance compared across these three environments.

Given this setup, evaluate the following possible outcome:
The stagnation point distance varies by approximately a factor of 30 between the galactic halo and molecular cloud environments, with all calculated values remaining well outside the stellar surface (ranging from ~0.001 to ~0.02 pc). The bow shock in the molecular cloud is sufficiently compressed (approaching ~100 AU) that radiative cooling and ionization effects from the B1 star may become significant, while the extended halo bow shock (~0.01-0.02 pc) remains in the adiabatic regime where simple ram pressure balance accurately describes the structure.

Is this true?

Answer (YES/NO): NO